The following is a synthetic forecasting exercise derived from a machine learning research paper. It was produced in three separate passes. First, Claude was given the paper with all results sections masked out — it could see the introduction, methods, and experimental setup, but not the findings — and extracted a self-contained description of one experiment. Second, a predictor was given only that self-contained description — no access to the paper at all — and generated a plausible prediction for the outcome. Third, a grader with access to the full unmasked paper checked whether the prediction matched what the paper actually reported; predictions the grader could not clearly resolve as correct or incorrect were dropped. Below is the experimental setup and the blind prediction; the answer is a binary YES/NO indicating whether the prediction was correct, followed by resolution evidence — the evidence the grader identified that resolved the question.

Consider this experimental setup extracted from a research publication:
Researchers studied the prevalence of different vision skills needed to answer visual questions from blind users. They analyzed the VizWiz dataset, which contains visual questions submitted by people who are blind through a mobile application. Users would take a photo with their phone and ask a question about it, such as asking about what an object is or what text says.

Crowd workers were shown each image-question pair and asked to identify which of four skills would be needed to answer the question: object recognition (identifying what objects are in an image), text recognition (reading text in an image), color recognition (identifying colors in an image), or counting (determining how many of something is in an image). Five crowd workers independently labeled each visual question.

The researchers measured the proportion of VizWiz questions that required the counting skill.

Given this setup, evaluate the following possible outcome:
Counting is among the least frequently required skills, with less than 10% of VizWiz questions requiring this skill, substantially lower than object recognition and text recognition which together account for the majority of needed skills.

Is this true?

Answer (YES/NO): YES